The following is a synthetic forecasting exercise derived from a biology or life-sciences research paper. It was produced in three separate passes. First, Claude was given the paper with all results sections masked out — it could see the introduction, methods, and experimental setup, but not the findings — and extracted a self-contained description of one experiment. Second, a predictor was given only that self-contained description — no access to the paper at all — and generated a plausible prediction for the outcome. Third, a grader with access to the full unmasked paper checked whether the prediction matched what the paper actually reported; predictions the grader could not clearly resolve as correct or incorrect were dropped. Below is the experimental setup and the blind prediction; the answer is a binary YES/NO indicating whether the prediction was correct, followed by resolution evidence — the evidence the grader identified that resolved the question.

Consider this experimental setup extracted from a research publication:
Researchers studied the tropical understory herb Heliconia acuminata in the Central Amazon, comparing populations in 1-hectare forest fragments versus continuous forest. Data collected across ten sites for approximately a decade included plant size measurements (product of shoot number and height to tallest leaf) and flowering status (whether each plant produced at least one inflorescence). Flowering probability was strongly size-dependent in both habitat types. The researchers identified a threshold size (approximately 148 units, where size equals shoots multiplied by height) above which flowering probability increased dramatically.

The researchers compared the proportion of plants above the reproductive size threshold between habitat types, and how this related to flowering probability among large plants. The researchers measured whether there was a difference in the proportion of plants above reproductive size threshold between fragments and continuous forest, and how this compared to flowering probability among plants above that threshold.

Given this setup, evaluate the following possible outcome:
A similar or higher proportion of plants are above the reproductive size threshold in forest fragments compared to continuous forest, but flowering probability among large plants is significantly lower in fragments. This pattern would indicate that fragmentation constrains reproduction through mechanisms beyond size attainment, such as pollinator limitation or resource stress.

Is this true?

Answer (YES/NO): NO